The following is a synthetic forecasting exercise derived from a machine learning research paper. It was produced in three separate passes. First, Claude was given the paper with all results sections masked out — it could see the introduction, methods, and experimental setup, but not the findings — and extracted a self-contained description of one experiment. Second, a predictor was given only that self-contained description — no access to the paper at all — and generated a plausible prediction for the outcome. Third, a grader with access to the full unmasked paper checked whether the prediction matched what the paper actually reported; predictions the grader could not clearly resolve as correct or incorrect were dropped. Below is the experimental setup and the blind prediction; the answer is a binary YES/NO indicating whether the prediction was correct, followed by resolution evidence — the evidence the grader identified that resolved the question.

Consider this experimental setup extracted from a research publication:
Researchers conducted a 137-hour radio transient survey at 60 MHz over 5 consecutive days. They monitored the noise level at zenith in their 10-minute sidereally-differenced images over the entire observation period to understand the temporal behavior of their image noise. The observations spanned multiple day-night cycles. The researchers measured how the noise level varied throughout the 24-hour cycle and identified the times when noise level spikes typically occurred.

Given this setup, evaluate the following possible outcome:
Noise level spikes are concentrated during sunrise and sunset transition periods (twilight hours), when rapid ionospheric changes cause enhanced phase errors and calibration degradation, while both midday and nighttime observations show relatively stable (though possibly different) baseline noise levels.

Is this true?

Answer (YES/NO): NO